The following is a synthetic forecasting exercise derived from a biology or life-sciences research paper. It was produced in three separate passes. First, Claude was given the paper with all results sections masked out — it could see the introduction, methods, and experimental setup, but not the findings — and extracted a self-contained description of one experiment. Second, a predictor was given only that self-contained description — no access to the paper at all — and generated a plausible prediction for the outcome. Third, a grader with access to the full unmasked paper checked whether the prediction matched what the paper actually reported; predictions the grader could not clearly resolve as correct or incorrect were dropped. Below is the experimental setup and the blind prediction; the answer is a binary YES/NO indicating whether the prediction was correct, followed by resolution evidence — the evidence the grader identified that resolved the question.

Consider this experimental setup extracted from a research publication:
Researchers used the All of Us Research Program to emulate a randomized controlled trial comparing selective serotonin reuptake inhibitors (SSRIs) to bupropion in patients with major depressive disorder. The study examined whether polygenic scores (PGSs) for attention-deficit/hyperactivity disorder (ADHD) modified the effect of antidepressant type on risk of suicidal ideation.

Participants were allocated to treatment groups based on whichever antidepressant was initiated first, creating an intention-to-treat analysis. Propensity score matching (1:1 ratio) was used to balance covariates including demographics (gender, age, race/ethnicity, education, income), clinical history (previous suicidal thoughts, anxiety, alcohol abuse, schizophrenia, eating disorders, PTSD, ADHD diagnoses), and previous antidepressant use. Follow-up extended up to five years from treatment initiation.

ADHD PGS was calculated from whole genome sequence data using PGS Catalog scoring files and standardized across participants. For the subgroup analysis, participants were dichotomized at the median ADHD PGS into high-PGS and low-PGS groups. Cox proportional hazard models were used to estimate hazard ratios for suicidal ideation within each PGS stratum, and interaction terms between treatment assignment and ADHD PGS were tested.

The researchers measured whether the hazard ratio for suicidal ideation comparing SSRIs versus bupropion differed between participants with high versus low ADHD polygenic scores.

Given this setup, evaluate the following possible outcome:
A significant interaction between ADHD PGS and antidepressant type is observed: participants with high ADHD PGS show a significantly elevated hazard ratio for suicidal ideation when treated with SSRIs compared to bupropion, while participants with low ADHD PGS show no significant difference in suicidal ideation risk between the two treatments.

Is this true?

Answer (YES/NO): YES